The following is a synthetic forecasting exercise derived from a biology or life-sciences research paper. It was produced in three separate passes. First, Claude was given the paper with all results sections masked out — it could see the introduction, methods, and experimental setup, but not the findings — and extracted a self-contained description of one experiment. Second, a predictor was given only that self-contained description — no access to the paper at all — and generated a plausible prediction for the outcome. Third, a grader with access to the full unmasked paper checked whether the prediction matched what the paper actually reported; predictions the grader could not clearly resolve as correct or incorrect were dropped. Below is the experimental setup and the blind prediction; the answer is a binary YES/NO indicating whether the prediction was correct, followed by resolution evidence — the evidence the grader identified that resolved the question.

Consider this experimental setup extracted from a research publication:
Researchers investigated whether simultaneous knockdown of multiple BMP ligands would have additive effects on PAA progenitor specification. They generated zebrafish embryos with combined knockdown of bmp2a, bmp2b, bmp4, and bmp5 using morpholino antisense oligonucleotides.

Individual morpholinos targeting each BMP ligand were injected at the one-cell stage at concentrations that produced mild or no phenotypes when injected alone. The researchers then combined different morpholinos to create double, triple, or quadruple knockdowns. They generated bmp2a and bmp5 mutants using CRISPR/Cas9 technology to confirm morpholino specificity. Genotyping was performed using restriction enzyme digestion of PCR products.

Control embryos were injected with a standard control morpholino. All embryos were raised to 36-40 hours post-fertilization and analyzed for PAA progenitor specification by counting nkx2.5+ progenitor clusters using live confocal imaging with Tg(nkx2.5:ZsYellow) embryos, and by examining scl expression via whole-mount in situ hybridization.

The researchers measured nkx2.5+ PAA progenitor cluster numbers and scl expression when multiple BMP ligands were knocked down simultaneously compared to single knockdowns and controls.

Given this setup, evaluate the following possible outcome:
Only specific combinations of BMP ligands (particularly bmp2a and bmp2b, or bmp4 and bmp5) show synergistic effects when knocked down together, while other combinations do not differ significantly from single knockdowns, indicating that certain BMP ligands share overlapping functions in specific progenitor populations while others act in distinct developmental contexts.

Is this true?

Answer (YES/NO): NO